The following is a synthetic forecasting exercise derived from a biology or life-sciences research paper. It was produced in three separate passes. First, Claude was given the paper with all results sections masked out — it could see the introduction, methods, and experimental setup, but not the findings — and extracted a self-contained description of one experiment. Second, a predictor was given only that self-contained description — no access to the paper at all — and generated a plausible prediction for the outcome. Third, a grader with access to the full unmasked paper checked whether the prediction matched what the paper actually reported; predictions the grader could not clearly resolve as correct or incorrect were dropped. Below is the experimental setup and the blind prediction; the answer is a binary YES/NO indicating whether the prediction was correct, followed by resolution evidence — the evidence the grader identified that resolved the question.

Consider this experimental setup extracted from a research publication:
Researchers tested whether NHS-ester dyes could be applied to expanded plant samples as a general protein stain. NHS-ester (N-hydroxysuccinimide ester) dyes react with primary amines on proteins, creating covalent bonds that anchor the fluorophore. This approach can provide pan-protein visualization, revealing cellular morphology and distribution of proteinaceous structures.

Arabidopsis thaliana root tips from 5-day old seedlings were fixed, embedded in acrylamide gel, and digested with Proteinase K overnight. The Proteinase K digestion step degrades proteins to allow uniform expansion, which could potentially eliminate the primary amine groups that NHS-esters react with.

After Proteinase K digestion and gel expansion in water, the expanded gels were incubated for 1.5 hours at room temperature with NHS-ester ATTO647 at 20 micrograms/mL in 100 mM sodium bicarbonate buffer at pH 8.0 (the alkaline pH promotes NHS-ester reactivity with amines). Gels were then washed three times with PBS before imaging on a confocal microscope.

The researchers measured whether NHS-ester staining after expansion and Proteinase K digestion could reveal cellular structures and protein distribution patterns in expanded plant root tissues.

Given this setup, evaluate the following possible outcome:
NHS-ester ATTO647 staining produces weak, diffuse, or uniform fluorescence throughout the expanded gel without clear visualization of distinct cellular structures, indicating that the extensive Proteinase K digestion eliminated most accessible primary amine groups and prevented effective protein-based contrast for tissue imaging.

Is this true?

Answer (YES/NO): NO